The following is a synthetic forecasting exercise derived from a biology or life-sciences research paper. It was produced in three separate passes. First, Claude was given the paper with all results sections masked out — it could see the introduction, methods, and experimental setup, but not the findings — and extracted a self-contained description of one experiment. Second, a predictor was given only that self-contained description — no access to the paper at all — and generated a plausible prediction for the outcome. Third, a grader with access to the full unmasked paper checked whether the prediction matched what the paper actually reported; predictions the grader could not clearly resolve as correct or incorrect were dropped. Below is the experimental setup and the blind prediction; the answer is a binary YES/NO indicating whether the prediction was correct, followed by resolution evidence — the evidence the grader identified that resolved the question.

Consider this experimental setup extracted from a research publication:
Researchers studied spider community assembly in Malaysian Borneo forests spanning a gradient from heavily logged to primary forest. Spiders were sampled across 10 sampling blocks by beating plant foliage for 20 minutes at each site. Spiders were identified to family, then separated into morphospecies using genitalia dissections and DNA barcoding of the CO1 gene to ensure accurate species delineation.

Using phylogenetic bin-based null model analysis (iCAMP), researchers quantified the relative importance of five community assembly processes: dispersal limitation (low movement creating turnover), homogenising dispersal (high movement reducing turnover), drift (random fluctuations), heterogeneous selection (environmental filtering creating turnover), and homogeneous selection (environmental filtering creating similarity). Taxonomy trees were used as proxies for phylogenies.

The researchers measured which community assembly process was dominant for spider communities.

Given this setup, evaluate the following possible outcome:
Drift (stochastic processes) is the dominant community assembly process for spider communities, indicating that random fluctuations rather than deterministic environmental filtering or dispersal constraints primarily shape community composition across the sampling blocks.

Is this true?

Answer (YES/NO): YES